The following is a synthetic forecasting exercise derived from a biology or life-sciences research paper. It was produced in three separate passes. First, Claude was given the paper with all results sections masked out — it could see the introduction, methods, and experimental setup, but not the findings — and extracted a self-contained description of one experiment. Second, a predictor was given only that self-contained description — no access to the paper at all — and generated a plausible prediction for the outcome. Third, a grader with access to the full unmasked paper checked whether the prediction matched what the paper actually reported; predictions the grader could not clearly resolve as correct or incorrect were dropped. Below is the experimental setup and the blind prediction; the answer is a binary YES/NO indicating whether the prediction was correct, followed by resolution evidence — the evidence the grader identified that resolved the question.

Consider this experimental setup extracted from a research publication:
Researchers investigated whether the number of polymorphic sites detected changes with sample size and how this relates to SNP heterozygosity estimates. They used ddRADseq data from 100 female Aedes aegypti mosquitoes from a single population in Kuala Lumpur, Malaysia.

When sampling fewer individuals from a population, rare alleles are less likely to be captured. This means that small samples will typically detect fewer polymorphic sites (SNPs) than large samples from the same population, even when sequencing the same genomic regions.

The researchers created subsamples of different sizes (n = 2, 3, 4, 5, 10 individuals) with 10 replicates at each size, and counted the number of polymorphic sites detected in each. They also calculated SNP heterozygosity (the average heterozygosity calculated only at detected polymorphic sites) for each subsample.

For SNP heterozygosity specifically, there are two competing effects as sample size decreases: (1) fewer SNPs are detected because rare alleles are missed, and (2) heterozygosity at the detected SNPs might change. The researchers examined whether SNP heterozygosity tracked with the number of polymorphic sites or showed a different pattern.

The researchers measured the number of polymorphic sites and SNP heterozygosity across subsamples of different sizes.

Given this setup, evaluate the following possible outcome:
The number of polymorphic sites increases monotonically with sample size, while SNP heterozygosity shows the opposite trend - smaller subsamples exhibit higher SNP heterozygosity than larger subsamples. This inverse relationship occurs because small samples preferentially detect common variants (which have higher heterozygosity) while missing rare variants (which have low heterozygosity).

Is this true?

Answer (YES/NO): YES